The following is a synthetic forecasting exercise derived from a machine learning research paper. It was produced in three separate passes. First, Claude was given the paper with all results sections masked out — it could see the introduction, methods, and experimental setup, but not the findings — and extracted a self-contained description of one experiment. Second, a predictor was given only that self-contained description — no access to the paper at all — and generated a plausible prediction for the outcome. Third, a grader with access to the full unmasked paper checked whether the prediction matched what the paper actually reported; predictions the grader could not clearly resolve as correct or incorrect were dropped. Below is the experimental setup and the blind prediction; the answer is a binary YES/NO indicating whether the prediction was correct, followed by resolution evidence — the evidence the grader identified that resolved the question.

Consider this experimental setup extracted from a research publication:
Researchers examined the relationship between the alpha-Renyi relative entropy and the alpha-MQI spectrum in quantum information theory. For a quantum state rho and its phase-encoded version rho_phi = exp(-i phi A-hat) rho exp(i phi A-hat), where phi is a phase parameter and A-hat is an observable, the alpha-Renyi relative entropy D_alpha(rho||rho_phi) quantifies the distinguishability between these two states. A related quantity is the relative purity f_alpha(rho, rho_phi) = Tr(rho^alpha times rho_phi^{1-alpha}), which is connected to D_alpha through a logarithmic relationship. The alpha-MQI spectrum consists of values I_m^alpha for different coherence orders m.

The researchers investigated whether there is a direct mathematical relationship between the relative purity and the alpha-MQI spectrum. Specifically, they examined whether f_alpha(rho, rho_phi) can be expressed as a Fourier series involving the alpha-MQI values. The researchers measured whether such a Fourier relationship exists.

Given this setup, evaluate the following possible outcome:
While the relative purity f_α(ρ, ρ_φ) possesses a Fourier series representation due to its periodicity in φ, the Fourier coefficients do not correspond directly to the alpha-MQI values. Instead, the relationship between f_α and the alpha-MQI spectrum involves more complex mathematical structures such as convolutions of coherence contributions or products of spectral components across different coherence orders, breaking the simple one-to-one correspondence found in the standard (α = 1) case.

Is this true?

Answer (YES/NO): NO